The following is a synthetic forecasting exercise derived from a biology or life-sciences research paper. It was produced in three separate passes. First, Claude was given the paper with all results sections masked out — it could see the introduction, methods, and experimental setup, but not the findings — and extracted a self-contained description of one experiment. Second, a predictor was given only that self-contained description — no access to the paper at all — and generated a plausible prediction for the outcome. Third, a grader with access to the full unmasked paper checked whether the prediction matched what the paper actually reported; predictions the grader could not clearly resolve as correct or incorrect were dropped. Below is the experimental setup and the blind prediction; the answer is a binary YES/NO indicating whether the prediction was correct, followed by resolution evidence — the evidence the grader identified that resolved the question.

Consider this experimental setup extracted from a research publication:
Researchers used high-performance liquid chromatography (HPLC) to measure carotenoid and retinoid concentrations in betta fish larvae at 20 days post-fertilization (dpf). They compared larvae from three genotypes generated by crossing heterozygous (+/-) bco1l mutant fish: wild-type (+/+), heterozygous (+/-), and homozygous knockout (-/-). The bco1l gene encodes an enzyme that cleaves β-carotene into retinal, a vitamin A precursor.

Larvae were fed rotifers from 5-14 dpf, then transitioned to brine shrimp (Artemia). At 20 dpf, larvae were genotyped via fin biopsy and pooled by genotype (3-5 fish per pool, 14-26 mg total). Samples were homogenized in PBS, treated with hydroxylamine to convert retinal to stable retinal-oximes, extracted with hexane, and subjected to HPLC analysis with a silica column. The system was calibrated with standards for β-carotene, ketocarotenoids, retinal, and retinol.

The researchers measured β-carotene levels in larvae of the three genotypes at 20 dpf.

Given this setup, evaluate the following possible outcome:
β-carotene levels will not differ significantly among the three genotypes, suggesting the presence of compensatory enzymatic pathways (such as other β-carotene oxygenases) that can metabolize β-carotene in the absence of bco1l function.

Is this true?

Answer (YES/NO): NO